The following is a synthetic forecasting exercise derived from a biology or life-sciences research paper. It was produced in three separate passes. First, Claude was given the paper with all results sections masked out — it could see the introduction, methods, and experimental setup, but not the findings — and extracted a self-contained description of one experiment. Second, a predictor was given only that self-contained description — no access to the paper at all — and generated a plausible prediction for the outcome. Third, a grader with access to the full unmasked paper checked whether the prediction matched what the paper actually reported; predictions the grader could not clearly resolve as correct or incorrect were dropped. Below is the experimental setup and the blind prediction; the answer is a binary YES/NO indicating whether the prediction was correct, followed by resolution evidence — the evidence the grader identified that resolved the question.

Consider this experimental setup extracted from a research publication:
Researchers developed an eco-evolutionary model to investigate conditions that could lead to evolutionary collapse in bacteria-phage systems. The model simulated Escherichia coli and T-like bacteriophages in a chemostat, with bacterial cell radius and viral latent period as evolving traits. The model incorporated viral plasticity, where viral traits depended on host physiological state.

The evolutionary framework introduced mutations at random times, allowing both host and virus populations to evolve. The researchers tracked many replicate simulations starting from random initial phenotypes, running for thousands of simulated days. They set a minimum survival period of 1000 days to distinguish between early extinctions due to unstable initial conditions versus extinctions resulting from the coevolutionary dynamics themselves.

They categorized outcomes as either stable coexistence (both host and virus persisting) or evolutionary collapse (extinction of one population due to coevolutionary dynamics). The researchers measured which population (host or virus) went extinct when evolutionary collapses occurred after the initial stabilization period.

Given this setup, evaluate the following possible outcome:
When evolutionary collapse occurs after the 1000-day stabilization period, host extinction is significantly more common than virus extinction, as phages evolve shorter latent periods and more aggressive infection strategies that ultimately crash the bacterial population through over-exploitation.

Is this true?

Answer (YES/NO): YES